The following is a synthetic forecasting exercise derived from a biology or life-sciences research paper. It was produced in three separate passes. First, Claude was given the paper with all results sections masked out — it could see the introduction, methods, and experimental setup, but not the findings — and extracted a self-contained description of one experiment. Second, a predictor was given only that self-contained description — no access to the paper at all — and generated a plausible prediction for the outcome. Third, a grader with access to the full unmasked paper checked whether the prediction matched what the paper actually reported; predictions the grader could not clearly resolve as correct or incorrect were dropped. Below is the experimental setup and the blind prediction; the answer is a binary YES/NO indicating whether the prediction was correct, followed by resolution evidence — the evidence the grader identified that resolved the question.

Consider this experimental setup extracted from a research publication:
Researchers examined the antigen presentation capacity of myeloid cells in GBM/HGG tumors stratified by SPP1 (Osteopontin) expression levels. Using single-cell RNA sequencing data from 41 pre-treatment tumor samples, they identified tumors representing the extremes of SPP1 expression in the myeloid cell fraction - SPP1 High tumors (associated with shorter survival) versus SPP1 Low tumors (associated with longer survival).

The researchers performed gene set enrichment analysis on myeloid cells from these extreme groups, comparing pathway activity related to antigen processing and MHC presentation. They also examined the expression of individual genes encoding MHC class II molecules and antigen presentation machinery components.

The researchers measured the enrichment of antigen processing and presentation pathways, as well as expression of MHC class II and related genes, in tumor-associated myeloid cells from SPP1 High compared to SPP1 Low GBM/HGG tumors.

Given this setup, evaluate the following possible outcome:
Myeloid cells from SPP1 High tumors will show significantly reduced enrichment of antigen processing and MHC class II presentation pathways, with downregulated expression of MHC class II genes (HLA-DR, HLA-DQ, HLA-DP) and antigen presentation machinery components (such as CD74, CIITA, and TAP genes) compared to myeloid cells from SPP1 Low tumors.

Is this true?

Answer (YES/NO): YES